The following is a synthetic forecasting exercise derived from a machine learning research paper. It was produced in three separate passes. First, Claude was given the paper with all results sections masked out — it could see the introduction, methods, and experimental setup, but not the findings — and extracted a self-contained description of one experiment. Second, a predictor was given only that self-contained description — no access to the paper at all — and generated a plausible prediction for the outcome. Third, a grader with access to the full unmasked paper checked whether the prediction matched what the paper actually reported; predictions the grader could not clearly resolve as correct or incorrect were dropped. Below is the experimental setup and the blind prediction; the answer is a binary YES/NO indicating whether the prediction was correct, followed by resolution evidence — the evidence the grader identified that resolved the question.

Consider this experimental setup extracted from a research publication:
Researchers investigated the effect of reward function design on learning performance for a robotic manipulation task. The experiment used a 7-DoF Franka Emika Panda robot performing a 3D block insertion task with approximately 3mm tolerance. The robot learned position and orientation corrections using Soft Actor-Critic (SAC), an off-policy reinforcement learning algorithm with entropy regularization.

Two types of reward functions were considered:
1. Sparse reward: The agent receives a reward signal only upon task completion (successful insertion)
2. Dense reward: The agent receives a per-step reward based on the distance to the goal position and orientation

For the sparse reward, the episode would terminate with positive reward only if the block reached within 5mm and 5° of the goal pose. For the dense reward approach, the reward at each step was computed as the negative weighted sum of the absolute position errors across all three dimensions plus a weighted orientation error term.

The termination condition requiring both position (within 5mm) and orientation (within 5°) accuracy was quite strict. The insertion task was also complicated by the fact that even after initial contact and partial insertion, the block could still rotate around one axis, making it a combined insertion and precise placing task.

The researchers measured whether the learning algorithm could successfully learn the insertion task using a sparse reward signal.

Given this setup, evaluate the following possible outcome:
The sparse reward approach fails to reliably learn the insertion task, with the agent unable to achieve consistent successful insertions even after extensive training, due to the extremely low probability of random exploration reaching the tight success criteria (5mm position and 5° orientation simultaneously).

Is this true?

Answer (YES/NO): YES